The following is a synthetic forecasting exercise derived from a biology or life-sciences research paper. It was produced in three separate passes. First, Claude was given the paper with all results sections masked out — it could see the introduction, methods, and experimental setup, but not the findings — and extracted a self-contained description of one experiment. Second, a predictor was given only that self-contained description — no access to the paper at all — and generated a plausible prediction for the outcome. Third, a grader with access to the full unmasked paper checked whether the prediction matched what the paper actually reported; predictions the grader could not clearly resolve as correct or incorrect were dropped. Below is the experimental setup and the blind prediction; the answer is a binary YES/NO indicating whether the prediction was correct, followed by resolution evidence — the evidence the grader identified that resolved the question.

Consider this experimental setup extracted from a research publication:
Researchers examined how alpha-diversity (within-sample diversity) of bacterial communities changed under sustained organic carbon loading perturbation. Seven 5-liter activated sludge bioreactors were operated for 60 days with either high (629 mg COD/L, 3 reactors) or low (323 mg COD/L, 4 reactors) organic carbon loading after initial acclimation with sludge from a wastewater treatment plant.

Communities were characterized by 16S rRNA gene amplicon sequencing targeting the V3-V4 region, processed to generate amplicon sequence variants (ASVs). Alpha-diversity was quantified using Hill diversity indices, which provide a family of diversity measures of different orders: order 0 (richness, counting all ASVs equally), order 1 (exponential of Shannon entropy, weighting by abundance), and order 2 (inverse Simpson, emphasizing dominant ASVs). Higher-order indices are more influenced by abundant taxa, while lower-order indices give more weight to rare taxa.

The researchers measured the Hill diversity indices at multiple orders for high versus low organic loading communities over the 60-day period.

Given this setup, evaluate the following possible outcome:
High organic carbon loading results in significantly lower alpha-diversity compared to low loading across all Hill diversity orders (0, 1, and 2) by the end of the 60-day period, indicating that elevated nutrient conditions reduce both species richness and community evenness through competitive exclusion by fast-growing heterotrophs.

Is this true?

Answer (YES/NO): NO